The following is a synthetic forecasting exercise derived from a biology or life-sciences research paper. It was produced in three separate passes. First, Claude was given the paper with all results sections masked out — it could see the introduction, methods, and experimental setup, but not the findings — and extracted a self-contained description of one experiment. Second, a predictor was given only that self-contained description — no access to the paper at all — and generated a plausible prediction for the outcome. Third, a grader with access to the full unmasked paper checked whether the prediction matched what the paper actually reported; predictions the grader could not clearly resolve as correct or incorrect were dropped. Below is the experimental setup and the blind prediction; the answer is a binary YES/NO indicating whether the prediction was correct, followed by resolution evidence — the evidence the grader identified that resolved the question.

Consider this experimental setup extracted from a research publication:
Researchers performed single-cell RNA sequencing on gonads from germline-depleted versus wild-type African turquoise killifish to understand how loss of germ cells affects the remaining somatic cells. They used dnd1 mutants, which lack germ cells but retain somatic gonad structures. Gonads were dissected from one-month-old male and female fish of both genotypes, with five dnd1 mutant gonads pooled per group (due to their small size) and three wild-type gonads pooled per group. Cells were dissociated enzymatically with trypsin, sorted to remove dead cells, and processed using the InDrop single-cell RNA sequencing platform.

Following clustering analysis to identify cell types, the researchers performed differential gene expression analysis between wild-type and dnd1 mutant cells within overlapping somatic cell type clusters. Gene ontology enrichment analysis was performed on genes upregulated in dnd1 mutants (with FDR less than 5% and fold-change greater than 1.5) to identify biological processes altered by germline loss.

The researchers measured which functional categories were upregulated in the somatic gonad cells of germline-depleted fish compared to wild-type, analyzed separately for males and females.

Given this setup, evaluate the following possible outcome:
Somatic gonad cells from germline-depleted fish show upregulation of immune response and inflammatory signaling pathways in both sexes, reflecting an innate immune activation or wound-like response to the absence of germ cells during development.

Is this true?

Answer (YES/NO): NO